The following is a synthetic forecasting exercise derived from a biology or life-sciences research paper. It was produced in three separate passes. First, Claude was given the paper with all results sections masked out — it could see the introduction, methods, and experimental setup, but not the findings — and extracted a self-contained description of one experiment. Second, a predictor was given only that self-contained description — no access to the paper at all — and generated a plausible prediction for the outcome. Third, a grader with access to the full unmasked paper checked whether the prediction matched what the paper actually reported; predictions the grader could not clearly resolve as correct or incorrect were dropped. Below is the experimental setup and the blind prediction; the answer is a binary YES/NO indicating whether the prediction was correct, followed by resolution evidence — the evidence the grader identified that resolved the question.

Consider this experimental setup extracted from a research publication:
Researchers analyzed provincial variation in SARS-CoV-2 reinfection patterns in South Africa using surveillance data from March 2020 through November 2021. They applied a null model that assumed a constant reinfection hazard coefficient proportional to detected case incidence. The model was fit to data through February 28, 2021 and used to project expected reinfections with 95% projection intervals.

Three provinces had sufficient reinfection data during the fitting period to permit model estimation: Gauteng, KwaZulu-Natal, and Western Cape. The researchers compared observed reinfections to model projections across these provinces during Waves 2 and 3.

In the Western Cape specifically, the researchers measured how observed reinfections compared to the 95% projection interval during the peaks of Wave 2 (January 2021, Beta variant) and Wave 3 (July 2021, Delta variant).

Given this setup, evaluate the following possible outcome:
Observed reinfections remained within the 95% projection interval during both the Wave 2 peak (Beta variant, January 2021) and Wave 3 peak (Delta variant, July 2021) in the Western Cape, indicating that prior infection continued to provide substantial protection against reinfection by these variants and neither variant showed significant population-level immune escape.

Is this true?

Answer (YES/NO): NO